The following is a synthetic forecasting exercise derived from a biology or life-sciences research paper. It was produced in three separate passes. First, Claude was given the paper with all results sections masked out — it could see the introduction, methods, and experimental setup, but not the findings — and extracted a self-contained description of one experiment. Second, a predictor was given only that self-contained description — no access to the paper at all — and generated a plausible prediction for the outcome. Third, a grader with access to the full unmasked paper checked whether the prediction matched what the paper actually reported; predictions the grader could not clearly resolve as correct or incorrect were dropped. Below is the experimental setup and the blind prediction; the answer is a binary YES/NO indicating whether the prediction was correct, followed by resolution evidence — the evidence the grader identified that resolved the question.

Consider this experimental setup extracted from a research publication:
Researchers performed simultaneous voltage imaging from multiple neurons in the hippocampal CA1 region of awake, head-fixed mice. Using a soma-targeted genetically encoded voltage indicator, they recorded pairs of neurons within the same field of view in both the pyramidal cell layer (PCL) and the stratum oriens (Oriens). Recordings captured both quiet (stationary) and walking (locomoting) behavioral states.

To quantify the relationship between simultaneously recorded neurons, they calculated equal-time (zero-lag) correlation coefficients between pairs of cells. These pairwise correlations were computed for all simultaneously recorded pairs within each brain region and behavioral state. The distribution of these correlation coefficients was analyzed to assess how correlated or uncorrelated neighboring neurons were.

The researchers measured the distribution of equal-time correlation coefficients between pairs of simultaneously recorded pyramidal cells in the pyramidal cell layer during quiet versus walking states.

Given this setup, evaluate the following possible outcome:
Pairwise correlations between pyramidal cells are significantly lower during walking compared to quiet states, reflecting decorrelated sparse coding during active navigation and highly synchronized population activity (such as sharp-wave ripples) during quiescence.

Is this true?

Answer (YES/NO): YES